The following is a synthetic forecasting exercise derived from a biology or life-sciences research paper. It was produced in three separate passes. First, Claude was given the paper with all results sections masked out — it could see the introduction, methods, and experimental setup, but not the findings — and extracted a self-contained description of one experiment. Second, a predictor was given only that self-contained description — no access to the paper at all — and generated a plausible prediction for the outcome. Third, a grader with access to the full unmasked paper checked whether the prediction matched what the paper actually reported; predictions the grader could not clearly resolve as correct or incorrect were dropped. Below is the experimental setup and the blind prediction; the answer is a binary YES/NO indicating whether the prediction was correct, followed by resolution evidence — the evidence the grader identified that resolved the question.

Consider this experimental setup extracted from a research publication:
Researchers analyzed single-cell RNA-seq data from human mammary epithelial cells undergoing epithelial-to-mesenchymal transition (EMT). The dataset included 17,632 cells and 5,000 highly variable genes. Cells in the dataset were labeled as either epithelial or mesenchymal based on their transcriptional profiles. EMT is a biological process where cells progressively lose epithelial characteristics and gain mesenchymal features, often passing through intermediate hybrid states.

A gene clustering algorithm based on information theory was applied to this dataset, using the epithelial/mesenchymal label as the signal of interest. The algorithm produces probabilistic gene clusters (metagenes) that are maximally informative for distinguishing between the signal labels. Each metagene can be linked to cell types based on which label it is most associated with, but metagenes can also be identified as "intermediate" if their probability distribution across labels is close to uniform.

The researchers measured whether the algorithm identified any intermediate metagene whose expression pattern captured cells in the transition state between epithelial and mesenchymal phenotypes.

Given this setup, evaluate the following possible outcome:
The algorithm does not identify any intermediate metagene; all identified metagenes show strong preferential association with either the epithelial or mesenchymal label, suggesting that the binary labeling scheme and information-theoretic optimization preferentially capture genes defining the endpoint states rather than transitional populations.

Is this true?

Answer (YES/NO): NO